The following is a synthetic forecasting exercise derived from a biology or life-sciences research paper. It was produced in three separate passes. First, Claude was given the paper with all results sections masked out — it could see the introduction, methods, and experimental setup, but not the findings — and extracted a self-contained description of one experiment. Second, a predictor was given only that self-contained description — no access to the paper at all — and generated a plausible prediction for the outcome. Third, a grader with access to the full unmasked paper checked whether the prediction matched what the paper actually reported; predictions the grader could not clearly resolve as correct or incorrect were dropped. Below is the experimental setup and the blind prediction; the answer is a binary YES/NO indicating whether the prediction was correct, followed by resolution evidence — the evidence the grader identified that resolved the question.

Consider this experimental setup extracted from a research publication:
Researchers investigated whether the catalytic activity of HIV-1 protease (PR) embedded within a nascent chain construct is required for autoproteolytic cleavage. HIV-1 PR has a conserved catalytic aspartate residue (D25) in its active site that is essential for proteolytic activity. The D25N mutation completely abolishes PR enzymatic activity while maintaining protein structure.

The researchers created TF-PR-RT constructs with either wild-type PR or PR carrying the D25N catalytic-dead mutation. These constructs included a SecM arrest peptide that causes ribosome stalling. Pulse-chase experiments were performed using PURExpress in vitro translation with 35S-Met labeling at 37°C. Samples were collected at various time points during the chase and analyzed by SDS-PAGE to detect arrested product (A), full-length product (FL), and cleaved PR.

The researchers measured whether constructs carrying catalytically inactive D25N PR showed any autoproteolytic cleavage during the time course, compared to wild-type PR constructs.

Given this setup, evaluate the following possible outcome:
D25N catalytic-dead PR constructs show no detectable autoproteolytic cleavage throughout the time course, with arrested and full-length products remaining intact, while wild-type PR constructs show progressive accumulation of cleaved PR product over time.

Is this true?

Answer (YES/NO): YES